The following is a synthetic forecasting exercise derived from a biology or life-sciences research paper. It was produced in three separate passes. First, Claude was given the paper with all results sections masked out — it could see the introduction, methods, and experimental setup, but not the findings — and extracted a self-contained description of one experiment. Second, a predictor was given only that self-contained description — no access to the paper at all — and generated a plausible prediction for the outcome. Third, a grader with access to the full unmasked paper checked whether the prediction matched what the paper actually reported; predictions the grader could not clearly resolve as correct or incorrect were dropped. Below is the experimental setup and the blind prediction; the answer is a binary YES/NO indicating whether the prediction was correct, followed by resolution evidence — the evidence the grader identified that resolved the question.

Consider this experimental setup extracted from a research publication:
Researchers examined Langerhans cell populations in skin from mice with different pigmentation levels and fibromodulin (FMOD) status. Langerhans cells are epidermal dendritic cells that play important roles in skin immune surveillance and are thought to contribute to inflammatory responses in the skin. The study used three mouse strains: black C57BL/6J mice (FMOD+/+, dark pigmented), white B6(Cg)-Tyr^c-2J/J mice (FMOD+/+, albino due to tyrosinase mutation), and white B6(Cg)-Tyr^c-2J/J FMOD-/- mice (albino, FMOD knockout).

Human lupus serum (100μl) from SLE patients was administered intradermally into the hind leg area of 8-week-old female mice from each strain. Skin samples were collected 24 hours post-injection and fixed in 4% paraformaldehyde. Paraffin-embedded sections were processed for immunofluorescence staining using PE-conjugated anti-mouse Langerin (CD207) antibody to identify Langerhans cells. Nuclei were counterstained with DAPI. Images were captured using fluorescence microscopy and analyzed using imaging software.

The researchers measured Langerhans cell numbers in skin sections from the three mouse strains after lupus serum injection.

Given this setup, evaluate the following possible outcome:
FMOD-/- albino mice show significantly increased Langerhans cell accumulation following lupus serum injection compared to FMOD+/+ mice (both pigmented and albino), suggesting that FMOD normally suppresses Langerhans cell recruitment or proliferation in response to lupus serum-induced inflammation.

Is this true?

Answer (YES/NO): NO